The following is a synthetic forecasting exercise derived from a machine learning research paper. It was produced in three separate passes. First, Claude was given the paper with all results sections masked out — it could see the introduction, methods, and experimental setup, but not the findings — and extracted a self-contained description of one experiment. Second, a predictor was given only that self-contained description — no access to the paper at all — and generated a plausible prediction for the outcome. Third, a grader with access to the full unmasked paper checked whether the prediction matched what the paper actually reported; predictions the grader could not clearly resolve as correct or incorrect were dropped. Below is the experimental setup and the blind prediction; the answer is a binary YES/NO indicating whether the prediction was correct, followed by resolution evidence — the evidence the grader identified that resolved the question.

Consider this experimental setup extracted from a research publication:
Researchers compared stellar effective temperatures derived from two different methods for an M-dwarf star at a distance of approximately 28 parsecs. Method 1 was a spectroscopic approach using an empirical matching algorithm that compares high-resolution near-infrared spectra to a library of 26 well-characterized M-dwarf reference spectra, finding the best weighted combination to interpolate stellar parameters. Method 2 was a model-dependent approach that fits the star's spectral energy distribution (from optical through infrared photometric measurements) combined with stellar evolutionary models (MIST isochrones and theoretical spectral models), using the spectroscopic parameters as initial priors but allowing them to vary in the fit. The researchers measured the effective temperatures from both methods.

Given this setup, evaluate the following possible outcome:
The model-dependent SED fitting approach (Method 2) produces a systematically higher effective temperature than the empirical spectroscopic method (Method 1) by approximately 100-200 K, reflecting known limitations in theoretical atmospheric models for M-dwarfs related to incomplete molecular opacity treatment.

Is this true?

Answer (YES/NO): NO